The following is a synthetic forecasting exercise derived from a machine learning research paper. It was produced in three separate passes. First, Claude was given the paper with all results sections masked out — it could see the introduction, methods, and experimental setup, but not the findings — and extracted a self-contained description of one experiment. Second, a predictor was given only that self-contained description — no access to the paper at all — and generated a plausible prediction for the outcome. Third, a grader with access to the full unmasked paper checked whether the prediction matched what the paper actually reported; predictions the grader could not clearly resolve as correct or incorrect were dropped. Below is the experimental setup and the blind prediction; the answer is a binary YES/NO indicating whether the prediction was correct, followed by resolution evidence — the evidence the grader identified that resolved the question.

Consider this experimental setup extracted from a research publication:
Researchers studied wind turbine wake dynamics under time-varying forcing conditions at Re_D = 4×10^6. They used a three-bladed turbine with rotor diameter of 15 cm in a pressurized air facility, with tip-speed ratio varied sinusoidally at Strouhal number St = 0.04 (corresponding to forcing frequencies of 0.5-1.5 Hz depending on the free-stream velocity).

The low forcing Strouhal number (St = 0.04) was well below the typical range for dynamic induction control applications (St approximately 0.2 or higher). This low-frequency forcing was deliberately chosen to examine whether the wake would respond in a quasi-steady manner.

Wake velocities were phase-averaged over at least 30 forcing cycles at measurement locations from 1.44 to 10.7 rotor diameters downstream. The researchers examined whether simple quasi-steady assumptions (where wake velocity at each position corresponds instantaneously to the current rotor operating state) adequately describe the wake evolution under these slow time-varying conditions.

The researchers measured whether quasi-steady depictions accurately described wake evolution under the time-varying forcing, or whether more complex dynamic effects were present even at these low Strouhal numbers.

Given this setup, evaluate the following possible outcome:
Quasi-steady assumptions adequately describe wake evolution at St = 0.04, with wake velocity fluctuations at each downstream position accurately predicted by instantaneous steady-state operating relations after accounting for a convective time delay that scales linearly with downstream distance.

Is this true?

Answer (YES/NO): NO